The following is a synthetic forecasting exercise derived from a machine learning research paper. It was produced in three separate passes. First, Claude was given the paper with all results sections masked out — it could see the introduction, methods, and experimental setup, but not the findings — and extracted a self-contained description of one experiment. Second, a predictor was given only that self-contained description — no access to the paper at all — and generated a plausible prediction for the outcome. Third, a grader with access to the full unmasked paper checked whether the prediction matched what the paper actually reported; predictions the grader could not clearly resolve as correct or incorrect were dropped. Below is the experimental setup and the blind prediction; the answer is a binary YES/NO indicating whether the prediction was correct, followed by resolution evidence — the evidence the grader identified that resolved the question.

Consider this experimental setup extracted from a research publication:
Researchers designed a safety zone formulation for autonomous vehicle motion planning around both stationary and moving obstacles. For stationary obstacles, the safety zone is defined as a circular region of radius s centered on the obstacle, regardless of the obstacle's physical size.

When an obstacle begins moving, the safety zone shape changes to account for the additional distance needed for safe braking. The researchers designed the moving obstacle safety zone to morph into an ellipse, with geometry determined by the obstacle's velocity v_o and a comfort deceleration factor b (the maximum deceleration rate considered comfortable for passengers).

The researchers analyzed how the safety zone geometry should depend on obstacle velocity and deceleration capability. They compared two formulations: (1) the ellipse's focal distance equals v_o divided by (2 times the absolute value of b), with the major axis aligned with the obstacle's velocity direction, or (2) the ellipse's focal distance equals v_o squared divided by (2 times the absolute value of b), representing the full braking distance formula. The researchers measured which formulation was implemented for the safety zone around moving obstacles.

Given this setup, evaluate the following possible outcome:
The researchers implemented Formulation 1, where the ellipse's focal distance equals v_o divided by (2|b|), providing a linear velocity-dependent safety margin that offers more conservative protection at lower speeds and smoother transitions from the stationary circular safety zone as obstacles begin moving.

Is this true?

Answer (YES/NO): YES